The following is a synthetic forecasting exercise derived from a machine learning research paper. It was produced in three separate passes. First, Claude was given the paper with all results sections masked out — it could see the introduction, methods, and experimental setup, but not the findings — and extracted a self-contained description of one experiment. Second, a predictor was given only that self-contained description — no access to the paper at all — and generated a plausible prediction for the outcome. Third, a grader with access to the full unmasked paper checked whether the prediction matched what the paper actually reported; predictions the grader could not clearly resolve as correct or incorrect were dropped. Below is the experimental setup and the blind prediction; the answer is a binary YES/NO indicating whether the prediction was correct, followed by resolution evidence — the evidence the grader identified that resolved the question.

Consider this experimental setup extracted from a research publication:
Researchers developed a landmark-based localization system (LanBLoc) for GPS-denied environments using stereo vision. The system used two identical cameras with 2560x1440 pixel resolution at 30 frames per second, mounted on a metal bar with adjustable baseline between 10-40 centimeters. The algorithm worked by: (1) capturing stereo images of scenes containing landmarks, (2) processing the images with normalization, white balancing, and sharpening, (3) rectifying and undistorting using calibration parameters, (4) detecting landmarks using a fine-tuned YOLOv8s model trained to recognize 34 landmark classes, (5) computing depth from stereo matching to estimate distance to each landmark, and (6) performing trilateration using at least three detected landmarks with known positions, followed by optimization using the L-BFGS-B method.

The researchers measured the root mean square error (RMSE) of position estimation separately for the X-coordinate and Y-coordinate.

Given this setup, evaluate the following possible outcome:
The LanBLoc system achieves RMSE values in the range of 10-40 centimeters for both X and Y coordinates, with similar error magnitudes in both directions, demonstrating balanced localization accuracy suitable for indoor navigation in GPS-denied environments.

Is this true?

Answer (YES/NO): NO